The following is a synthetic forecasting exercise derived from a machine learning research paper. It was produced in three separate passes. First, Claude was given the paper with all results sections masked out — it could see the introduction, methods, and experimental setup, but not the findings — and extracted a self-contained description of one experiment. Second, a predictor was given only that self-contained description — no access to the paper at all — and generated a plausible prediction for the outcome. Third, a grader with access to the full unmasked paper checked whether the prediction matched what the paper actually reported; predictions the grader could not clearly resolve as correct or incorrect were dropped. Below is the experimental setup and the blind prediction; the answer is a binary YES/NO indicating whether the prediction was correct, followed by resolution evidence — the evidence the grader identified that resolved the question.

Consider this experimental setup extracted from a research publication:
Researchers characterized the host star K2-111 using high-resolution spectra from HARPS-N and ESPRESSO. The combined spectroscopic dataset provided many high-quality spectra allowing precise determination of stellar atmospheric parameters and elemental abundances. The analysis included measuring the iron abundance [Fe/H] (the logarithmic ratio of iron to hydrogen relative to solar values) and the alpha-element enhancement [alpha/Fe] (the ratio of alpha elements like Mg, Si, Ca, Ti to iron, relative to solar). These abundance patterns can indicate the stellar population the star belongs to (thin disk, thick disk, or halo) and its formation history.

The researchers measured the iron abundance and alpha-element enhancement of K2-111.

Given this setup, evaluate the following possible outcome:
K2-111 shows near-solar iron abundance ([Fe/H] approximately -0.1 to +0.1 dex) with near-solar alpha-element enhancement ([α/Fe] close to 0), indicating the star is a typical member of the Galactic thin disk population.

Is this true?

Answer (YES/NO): NO